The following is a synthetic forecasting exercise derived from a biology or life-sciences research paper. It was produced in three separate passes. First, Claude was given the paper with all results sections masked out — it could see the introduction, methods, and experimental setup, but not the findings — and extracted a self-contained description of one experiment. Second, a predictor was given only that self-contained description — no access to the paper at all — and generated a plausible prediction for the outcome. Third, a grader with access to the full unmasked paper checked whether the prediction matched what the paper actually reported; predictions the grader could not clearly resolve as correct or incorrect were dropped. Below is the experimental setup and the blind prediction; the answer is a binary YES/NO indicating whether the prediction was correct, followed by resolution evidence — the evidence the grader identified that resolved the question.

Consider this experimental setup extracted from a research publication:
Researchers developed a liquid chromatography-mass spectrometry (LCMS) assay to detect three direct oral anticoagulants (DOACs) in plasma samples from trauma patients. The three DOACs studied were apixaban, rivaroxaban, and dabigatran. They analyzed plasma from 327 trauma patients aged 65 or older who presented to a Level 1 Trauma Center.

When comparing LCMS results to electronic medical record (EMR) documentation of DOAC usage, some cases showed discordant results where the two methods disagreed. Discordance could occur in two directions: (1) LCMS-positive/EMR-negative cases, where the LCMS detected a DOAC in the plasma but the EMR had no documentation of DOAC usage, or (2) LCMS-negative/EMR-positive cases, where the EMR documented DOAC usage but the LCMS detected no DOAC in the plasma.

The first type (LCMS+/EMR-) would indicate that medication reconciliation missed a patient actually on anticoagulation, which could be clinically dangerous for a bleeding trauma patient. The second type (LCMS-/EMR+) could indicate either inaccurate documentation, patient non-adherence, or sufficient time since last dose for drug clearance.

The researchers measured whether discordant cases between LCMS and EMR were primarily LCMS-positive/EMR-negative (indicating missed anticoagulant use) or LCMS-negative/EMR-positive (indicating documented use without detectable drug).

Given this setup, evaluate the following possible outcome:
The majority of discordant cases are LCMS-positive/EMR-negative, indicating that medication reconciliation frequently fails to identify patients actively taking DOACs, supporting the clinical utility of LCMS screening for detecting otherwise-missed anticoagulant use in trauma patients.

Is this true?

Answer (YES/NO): YES